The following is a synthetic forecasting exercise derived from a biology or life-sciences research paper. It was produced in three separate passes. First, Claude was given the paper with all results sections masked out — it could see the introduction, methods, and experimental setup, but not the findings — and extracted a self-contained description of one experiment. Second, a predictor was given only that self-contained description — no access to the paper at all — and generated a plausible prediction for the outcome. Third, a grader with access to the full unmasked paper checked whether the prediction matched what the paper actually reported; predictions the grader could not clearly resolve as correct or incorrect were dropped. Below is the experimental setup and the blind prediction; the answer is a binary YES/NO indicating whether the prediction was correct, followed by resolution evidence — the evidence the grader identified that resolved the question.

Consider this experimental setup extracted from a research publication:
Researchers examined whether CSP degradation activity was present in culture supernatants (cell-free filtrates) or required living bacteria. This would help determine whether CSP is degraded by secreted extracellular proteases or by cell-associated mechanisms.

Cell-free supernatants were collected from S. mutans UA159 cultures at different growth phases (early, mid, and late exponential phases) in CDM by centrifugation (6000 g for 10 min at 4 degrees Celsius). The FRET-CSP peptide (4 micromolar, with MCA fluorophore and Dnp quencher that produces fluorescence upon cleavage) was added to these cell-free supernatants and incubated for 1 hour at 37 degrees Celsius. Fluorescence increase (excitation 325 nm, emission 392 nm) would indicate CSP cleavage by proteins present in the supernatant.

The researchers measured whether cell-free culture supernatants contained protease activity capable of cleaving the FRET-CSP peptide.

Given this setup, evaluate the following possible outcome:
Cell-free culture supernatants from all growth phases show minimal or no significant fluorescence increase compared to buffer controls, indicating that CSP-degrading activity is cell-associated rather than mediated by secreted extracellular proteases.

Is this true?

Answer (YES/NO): NO